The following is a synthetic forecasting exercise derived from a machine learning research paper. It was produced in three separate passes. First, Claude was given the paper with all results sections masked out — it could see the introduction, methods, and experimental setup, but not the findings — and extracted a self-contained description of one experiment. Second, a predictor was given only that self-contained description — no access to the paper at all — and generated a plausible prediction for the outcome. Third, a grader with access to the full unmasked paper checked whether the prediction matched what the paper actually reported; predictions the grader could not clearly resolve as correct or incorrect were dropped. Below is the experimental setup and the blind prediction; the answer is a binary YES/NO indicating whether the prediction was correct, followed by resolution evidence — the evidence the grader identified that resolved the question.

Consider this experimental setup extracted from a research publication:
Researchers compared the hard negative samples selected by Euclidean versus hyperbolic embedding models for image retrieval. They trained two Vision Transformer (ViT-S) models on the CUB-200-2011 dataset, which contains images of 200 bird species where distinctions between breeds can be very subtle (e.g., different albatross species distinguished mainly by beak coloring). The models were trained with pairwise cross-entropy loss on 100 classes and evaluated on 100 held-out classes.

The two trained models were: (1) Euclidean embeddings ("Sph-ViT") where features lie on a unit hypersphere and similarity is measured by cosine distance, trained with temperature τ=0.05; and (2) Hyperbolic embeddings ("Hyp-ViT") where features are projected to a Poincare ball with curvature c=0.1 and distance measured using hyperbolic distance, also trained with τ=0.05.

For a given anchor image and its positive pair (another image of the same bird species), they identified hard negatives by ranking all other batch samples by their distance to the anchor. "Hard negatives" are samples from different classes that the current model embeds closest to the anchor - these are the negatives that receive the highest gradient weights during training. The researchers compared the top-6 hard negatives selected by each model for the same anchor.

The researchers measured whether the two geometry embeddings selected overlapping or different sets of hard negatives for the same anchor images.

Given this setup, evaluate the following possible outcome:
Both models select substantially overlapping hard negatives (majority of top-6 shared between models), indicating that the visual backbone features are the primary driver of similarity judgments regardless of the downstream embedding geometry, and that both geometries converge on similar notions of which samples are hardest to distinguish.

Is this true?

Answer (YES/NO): NO